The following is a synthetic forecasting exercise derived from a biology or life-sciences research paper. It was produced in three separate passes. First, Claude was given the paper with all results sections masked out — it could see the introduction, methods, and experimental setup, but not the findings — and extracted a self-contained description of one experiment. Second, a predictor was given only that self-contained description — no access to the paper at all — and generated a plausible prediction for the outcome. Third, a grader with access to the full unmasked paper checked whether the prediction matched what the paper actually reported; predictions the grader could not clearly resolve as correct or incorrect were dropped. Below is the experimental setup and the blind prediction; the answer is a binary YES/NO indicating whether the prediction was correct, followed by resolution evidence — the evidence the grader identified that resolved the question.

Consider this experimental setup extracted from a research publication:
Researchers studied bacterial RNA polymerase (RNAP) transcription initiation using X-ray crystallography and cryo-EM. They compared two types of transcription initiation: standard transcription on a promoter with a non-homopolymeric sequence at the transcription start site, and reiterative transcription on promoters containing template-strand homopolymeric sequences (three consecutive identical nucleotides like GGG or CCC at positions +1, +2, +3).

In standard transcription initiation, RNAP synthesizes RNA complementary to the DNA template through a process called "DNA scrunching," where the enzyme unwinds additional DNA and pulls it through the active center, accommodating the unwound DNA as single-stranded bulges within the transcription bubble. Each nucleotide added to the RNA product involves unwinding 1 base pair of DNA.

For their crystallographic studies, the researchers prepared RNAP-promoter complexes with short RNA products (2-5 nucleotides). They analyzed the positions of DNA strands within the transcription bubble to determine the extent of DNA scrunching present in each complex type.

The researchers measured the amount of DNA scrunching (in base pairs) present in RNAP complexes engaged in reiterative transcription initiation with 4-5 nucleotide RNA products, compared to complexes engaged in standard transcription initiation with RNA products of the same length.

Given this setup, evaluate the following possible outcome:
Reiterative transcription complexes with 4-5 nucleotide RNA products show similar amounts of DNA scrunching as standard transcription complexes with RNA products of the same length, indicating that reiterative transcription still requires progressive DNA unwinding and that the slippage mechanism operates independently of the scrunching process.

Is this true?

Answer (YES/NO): NO